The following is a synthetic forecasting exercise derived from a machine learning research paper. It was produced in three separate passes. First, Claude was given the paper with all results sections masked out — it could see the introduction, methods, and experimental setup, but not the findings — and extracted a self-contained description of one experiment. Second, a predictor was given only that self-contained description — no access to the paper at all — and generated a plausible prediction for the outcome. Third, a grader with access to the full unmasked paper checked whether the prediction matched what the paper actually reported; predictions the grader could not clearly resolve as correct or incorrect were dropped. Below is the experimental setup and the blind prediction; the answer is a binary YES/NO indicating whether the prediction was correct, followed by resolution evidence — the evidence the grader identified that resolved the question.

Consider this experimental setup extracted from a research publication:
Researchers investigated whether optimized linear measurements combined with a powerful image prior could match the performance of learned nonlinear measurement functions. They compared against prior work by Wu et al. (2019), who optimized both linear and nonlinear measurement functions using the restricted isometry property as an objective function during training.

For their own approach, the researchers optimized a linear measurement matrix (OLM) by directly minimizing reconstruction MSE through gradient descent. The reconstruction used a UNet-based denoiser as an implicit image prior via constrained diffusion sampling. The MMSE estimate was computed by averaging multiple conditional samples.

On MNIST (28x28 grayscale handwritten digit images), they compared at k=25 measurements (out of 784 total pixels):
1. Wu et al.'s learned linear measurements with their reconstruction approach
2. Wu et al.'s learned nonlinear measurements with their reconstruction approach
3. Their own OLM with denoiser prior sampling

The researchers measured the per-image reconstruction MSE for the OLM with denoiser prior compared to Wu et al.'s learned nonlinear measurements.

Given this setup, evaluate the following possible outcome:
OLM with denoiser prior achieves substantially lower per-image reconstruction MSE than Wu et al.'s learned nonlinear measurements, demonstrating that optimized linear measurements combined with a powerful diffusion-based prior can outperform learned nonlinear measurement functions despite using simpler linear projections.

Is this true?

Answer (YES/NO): NO